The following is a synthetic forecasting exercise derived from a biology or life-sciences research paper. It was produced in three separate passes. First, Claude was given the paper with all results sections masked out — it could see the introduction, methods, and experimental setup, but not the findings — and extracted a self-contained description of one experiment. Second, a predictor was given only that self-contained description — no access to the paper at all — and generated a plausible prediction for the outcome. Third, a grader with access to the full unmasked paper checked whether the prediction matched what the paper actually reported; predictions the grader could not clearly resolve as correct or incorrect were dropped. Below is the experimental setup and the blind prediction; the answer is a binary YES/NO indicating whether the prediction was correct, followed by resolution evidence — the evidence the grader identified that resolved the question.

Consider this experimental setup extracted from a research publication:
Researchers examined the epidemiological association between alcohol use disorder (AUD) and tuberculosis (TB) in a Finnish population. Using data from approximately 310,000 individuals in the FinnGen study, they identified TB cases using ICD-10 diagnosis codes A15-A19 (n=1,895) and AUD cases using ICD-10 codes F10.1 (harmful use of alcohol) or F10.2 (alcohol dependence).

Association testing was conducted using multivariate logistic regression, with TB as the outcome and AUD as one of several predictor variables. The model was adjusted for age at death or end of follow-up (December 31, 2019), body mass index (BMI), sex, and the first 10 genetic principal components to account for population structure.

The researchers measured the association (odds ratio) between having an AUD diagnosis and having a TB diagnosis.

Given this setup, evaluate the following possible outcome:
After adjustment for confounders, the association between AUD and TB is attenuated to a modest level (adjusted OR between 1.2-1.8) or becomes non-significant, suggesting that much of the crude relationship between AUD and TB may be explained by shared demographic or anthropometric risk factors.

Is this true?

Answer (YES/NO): NO